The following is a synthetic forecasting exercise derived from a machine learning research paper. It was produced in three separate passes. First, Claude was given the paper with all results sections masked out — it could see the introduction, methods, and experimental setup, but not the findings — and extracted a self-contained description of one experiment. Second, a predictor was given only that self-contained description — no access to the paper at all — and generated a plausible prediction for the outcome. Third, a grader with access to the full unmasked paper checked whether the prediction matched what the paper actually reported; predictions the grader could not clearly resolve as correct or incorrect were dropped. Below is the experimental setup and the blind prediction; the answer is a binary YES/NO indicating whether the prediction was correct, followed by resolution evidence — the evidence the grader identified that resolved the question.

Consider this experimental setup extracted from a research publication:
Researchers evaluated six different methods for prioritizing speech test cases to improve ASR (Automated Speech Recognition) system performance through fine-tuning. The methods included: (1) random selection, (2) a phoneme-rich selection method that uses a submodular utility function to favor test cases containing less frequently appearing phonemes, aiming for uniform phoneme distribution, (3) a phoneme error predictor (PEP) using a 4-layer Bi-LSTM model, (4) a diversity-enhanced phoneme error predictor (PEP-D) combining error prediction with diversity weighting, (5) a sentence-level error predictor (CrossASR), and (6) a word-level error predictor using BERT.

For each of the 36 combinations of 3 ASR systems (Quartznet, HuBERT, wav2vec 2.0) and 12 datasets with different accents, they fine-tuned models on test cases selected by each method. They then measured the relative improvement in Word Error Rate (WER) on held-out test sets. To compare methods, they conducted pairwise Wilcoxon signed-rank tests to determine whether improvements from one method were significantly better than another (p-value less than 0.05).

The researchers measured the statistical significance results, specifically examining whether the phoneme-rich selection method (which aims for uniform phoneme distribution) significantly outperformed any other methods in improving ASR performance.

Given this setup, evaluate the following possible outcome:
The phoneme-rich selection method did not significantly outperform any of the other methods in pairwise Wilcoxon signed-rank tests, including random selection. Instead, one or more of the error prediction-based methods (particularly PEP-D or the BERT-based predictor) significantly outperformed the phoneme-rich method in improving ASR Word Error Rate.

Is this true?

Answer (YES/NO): YES